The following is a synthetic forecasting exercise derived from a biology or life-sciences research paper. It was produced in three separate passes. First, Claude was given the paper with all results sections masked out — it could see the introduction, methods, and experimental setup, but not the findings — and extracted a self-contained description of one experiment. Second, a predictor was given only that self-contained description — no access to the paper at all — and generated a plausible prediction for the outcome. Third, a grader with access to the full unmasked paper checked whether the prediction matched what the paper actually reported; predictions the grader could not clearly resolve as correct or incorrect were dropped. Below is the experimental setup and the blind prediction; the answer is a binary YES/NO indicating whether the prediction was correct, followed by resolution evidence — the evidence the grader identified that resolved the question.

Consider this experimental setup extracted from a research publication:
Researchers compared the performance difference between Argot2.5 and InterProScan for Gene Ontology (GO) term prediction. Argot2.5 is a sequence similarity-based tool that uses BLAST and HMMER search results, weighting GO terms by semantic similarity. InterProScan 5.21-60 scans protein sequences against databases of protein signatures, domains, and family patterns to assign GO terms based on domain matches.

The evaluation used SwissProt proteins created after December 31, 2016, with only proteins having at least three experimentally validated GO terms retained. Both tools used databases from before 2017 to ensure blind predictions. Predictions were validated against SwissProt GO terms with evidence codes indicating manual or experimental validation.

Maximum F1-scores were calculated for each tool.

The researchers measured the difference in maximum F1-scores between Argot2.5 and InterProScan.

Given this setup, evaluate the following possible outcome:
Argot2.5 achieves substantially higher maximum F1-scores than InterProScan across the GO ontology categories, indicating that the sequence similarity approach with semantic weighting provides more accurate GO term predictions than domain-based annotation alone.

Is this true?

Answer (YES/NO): YES